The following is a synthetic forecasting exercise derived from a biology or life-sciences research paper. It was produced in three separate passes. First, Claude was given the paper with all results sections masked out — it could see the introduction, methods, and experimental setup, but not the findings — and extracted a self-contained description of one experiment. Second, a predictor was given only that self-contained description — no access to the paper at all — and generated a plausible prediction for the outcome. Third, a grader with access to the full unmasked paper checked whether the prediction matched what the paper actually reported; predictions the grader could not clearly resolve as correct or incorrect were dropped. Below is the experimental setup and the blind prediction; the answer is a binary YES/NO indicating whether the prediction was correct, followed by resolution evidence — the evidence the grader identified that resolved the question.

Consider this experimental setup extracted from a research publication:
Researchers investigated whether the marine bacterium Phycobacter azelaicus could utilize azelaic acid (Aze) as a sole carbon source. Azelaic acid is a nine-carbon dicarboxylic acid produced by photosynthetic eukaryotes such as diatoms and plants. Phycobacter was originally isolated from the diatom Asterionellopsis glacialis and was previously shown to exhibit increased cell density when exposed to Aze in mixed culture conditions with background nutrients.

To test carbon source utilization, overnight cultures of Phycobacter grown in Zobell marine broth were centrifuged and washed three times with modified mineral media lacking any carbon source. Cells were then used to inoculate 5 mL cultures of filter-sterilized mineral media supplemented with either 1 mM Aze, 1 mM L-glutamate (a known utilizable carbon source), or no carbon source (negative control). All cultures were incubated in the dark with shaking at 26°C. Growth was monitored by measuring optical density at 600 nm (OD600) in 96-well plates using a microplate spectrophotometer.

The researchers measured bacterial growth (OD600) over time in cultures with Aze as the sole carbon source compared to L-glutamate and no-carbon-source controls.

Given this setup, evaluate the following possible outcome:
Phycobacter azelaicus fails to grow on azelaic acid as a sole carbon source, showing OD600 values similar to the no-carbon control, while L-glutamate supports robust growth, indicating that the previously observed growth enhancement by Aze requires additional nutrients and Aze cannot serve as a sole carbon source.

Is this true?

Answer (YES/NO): NO